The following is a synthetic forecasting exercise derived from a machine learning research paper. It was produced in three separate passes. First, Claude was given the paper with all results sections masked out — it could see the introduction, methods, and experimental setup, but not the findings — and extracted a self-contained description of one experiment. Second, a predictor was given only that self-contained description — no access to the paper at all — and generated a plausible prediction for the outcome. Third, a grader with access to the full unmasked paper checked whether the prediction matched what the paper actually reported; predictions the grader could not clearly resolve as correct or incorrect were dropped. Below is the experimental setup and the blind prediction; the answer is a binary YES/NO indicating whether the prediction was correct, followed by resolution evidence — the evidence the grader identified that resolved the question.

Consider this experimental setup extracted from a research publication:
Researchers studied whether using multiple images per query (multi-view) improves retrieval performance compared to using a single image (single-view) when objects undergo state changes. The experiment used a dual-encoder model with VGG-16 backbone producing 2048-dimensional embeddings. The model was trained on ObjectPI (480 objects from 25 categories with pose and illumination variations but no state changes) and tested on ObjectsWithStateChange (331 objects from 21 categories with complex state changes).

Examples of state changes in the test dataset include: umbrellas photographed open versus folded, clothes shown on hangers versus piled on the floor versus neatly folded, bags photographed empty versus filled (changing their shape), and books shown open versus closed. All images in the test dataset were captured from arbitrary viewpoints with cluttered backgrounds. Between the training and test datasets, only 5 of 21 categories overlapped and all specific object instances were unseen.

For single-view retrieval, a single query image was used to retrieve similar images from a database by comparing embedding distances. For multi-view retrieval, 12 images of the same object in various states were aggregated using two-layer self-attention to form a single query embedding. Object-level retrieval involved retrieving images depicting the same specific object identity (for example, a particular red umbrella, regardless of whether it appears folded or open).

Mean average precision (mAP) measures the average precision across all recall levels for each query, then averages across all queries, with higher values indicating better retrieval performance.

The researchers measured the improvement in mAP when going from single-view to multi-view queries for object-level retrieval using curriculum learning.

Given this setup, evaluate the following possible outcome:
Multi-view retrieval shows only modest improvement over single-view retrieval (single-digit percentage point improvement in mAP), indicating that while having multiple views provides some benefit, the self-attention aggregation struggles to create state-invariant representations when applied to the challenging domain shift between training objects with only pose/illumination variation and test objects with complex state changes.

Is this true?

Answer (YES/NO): NO